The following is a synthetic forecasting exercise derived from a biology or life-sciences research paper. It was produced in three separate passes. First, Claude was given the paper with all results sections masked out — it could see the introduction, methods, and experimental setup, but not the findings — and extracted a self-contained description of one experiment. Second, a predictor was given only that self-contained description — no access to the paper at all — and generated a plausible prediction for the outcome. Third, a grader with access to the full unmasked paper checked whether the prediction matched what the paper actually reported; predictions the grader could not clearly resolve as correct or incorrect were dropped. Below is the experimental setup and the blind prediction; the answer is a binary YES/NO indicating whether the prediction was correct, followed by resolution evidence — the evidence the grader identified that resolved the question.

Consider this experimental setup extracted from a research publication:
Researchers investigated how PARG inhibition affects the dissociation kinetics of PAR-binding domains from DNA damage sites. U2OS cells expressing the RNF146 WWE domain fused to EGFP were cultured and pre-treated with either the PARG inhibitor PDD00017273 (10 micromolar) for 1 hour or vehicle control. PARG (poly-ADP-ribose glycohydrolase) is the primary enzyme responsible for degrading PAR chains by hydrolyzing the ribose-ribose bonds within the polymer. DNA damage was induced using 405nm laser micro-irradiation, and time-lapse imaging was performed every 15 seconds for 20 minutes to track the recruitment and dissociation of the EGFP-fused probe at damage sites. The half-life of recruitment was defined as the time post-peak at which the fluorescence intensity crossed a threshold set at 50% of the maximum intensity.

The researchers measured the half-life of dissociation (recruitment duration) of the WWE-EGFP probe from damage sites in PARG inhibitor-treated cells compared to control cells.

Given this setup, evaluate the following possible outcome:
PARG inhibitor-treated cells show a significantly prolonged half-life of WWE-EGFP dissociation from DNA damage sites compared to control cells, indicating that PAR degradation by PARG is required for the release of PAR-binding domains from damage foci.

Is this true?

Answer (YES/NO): YES